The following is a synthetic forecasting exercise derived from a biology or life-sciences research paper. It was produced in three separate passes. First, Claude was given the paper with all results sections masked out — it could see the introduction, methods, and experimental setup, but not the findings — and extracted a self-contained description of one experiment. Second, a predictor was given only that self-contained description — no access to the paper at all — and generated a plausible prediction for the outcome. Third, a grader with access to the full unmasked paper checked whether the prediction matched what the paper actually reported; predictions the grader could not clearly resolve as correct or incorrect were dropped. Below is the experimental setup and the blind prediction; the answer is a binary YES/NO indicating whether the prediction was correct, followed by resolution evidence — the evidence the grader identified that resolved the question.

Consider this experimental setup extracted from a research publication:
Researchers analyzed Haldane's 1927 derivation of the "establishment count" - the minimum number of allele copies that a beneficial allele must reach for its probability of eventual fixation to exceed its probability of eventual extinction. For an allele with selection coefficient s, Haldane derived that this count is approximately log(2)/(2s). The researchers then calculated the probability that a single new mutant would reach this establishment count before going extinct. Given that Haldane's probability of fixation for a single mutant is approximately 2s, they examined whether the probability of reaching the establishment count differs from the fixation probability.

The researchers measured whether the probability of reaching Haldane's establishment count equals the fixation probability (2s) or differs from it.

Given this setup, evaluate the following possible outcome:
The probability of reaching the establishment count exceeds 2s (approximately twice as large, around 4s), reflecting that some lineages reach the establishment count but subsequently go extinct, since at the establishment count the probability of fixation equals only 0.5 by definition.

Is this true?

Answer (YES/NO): YES